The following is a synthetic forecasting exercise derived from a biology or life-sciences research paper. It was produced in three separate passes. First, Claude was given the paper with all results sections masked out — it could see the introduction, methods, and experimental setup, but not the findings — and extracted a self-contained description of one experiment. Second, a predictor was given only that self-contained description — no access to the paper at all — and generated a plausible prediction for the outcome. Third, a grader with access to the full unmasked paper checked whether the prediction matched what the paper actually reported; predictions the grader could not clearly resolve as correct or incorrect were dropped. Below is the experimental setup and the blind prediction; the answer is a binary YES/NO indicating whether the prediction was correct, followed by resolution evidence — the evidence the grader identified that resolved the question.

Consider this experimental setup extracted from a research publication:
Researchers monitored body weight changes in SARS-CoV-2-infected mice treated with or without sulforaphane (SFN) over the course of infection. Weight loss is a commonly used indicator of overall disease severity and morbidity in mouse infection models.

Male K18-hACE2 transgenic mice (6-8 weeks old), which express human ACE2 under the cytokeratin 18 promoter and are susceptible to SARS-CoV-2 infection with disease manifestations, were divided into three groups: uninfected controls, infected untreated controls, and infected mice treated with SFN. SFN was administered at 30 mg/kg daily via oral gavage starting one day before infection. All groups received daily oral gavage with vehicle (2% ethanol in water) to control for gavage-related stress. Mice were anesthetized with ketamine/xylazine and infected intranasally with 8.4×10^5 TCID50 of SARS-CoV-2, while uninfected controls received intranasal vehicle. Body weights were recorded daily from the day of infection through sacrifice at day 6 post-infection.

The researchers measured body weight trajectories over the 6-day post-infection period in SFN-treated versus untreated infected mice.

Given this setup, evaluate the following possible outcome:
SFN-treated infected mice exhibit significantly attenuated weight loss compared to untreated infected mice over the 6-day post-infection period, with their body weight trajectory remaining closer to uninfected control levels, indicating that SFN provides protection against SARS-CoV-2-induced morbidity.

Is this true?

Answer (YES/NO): YES